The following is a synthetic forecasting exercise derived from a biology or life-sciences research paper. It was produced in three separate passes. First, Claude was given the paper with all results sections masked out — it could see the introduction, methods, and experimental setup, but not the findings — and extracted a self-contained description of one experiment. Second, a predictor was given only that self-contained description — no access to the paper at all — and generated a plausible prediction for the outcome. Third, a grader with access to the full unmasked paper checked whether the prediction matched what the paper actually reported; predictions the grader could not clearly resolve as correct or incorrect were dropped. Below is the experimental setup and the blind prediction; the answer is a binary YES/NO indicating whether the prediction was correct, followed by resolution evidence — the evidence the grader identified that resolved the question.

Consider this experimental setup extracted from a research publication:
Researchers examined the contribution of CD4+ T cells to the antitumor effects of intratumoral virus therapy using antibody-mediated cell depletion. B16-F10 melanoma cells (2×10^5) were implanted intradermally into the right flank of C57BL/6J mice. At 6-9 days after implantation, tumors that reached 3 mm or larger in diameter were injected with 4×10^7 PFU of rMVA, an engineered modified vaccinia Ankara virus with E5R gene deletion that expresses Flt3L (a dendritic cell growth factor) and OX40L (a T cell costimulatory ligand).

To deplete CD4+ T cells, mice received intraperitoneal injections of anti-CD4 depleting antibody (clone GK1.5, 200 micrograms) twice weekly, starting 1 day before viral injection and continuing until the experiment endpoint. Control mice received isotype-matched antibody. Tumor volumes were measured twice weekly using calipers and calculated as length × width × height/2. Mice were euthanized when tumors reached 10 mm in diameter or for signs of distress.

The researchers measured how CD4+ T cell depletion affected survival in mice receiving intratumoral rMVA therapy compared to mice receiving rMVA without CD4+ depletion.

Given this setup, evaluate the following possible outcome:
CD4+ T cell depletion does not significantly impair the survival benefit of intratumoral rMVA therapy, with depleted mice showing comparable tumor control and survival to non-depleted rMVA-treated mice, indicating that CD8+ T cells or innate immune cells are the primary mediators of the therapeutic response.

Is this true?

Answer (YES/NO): NO